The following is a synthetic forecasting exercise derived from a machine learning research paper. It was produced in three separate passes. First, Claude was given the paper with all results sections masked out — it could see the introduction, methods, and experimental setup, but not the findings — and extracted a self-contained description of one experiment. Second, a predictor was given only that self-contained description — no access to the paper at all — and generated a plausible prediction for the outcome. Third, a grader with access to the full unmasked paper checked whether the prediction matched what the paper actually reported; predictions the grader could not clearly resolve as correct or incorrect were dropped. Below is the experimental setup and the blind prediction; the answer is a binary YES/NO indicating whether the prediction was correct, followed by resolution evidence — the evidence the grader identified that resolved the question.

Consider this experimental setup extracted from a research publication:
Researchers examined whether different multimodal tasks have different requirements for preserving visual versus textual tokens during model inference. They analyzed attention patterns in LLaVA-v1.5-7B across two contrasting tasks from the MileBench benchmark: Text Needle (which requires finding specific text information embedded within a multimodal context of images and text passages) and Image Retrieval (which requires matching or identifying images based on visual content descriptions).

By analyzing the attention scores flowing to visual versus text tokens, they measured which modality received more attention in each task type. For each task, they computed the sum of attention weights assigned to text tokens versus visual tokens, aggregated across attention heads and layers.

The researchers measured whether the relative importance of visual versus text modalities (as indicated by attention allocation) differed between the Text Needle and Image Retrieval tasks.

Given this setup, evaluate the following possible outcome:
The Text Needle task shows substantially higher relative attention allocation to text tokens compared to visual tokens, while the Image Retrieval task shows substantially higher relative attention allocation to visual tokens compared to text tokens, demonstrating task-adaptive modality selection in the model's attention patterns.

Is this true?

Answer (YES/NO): YES